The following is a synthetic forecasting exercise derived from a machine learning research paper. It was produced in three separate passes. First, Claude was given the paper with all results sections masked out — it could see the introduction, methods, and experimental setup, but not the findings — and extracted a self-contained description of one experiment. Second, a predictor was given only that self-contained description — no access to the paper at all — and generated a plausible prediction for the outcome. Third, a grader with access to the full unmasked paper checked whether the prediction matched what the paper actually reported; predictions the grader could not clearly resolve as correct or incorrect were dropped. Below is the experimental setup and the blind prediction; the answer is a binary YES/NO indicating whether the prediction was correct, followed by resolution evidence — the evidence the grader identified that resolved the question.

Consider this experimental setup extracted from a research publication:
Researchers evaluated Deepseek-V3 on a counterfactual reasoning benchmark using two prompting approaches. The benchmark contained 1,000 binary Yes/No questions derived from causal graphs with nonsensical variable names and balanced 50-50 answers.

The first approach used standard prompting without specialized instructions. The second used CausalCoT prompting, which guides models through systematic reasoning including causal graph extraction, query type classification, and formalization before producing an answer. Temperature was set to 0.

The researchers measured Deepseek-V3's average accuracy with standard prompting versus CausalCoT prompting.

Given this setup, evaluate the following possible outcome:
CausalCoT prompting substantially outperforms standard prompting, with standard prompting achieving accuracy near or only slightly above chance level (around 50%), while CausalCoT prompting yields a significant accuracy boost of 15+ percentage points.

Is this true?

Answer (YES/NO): YES